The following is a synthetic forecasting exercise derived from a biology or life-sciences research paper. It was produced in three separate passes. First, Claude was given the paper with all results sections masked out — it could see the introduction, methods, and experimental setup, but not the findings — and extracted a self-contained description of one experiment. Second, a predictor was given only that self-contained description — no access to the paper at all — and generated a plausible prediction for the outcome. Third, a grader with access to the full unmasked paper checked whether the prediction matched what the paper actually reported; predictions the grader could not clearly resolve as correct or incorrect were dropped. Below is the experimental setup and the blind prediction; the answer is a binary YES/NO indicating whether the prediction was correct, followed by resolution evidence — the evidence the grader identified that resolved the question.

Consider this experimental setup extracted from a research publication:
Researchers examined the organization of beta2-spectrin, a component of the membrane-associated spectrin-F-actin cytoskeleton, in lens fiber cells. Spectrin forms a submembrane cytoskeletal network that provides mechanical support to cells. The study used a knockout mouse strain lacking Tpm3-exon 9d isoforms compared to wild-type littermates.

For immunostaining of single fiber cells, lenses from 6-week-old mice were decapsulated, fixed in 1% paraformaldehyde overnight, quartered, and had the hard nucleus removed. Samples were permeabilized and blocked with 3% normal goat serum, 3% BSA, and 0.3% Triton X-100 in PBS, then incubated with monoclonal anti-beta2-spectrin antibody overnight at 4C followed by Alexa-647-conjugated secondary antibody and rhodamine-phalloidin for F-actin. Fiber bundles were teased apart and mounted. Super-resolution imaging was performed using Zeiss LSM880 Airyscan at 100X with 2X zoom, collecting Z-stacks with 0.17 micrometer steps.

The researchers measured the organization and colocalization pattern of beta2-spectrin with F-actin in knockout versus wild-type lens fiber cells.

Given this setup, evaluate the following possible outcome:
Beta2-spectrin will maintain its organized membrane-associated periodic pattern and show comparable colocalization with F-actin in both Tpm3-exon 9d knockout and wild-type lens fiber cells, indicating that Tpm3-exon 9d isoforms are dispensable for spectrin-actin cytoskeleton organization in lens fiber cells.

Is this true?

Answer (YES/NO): NO